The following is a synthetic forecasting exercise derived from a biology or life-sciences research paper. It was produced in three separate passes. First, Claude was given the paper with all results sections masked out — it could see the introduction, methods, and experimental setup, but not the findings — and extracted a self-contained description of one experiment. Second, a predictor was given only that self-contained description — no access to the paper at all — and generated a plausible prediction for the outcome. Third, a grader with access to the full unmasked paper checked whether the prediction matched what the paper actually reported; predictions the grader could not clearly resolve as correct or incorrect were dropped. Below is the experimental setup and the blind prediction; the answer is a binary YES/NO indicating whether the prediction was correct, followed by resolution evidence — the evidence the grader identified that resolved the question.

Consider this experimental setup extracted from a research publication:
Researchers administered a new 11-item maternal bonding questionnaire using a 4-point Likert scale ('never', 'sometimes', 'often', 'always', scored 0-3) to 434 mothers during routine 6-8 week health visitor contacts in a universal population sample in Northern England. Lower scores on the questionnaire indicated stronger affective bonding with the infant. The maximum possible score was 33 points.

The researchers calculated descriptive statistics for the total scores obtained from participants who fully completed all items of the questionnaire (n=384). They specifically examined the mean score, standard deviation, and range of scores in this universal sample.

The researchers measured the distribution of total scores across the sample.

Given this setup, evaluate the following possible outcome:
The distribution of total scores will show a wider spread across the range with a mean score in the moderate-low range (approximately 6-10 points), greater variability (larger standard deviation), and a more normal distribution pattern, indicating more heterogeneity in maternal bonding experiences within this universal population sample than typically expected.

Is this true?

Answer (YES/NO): NO